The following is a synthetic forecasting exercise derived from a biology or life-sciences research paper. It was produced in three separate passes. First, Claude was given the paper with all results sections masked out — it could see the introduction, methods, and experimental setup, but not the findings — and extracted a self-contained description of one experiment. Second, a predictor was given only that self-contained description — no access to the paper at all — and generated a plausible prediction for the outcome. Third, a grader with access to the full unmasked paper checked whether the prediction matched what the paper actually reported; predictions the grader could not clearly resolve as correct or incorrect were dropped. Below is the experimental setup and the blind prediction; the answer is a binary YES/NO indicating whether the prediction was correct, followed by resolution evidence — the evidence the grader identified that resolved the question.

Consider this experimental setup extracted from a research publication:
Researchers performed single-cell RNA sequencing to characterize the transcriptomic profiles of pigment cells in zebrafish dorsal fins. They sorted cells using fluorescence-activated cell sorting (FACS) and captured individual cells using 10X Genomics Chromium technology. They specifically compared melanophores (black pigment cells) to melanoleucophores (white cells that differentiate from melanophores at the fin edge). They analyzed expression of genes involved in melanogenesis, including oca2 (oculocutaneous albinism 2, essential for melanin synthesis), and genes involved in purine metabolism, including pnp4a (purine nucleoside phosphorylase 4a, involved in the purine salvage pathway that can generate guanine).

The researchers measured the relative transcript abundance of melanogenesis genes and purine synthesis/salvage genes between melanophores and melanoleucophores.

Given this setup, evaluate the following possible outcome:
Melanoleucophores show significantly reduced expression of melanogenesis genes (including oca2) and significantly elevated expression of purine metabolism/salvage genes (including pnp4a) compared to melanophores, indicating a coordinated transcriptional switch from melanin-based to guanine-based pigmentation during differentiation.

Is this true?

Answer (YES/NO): YES